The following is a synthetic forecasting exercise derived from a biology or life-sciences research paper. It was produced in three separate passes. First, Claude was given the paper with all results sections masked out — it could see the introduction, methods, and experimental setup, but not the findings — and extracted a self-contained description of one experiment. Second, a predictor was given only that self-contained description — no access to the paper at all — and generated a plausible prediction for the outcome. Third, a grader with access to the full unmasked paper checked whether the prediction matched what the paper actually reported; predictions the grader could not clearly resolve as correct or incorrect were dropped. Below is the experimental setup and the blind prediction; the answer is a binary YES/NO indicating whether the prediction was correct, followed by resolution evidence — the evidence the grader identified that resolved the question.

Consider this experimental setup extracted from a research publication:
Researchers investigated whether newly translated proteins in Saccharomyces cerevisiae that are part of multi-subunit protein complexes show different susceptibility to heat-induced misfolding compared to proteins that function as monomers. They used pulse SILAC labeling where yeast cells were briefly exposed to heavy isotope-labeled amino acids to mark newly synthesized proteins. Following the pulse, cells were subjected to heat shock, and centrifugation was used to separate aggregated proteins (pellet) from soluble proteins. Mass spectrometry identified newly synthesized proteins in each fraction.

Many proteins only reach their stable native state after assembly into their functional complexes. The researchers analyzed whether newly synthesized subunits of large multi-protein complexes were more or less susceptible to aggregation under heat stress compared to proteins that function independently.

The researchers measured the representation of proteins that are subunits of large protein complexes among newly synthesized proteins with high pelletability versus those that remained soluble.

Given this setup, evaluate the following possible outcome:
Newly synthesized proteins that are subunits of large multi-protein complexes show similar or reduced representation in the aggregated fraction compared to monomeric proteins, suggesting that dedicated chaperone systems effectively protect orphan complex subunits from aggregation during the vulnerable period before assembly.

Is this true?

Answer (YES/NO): NO